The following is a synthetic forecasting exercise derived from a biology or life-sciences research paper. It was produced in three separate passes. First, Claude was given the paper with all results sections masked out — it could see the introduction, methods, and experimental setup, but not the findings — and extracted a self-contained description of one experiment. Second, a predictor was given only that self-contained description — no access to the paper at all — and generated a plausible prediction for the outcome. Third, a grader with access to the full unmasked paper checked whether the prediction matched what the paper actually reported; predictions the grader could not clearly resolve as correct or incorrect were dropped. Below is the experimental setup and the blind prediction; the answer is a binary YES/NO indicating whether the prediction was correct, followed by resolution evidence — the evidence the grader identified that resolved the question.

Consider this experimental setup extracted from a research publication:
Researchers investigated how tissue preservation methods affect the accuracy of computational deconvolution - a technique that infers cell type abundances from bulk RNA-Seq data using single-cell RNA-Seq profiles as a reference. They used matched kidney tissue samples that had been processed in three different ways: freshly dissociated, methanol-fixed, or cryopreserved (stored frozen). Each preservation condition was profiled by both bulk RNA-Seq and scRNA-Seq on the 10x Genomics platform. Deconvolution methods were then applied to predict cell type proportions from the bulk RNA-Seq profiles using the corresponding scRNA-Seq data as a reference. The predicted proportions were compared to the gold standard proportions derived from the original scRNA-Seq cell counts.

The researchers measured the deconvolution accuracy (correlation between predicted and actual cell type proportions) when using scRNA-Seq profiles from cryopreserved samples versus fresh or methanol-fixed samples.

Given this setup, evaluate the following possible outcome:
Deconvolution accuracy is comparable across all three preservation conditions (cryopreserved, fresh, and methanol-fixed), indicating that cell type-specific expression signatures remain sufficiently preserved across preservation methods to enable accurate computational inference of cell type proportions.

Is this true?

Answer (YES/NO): NO